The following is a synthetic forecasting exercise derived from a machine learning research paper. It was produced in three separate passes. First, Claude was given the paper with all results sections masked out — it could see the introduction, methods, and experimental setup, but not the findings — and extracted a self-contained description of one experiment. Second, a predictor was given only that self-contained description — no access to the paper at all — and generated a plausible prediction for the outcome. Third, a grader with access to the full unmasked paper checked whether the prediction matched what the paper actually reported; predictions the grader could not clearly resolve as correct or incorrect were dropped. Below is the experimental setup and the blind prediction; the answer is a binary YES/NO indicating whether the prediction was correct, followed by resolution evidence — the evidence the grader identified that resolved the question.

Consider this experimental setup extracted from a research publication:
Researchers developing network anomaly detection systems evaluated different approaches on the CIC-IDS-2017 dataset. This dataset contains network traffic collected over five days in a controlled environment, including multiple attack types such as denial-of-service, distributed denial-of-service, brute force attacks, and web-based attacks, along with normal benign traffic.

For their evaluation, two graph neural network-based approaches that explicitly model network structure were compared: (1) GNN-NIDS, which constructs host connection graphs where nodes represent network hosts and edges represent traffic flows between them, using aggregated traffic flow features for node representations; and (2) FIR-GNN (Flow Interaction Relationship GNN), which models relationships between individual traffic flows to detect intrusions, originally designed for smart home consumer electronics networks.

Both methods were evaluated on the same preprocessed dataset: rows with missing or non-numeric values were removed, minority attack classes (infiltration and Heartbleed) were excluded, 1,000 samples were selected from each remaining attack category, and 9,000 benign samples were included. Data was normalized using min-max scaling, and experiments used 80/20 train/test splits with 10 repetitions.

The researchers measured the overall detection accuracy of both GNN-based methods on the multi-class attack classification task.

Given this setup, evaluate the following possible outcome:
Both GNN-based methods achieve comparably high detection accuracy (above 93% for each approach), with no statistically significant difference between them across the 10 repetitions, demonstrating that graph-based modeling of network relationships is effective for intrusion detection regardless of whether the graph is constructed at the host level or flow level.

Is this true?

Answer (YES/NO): NO